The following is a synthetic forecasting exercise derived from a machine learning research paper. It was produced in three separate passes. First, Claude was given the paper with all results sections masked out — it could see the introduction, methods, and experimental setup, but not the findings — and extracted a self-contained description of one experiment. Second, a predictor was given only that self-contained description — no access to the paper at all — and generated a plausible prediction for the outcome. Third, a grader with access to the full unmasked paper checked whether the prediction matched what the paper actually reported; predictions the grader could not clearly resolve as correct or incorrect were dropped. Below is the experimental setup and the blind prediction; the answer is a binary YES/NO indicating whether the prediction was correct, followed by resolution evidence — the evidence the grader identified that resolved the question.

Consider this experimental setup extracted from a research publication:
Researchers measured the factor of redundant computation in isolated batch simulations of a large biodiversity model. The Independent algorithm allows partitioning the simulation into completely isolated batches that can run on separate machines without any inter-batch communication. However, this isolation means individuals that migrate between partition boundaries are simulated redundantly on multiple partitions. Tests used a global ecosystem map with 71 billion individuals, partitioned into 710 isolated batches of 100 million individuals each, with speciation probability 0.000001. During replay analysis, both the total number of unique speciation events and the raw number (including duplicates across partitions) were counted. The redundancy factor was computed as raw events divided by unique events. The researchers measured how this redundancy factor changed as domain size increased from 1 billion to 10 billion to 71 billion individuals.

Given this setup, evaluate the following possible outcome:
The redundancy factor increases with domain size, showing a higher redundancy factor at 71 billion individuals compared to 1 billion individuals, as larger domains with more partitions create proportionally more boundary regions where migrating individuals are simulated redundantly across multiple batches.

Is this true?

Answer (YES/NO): YES